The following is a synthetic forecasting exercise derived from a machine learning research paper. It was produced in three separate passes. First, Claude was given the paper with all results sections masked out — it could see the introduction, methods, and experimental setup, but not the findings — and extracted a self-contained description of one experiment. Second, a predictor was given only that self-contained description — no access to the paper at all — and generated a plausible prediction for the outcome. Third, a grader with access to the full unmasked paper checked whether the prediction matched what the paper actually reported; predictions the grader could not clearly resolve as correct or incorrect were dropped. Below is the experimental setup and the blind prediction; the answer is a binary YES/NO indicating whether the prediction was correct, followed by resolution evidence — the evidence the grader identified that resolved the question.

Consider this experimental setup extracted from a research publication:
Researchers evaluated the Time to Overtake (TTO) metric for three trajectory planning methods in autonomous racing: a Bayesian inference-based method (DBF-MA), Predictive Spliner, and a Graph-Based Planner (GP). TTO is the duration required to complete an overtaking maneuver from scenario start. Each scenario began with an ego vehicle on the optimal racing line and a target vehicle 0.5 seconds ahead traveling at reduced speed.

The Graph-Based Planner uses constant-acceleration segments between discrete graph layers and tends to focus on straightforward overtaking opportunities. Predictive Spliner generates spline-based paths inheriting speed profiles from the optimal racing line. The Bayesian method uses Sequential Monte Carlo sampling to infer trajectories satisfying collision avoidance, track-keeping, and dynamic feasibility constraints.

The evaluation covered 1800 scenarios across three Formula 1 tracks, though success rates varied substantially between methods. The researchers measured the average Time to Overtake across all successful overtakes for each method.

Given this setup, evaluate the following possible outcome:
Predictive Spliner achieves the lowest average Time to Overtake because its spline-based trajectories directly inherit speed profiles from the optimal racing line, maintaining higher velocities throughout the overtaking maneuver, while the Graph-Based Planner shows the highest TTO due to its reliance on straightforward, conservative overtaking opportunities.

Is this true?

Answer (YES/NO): NO